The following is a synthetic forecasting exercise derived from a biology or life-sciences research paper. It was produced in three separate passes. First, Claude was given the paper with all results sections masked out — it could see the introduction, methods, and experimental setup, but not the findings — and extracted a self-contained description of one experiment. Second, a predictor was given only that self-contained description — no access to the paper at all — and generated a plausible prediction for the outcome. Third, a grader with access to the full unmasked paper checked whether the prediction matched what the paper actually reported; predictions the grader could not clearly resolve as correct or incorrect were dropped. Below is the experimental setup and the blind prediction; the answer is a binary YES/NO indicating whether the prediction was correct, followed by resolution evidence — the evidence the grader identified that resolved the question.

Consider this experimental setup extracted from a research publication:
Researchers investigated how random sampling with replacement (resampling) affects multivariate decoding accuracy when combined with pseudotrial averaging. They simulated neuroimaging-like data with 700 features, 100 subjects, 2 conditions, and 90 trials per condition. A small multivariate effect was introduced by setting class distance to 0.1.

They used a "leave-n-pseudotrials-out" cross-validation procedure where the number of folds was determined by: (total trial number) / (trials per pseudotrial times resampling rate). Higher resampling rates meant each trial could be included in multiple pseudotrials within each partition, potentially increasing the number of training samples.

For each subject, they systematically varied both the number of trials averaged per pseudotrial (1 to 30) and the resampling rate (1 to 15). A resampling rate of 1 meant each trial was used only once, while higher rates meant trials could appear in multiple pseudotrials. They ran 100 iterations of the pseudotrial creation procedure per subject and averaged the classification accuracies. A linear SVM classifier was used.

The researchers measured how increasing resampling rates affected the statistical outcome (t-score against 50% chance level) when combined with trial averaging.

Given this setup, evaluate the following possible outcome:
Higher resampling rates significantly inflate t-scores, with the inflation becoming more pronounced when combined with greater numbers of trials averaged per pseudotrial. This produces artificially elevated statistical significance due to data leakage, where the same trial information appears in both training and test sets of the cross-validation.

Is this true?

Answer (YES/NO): NO